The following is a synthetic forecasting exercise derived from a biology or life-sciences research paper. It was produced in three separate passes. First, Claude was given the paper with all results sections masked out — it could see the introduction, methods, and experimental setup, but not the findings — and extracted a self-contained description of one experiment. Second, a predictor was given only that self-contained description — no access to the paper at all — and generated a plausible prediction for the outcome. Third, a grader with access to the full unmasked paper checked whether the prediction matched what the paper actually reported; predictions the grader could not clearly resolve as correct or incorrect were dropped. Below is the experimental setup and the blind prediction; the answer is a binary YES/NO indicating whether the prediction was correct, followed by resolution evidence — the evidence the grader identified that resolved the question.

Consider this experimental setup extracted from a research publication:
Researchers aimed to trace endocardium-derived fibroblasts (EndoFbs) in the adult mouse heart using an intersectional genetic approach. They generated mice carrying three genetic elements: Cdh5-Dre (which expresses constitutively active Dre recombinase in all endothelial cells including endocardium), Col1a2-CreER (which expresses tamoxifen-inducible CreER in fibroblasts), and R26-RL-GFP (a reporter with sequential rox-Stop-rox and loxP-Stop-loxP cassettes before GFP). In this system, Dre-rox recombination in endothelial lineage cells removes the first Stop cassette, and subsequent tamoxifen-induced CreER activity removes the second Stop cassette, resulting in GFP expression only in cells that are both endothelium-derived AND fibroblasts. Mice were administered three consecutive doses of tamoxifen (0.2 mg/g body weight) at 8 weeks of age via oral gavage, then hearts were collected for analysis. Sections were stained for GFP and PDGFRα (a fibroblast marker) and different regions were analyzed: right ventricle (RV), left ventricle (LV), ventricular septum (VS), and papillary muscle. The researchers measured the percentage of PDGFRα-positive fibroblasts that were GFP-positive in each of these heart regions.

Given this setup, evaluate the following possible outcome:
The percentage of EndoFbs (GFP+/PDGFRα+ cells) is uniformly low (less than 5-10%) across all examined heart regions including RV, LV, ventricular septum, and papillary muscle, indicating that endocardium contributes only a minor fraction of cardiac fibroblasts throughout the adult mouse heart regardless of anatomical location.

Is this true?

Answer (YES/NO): NO